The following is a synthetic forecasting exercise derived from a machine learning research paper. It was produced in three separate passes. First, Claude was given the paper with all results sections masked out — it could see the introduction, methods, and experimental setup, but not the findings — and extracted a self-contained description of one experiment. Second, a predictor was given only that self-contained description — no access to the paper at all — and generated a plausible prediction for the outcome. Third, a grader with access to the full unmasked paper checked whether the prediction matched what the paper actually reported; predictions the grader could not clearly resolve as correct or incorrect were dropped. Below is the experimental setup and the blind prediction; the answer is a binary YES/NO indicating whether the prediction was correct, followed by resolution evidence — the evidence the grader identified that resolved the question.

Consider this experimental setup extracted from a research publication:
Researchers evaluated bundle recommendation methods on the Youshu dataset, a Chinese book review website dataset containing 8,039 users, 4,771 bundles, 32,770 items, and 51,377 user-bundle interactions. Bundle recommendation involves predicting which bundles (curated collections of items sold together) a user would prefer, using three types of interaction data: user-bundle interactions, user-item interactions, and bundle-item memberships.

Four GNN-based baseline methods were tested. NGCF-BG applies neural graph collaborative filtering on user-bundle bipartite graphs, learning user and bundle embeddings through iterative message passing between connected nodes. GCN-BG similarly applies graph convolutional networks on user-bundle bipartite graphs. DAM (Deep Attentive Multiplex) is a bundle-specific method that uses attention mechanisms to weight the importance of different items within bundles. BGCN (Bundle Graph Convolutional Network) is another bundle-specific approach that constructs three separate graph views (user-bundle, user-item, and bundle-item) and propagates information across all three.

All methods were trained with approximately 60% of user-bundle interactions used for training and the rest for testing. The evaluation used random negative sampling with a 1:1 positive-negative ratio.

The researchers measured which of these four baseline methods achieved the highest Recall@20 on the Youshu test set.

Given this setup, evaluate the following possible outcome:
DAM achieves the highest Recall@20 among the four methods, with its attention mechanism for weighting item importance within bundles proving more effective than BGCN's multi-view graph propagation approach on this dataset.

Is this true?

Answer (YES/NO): NO